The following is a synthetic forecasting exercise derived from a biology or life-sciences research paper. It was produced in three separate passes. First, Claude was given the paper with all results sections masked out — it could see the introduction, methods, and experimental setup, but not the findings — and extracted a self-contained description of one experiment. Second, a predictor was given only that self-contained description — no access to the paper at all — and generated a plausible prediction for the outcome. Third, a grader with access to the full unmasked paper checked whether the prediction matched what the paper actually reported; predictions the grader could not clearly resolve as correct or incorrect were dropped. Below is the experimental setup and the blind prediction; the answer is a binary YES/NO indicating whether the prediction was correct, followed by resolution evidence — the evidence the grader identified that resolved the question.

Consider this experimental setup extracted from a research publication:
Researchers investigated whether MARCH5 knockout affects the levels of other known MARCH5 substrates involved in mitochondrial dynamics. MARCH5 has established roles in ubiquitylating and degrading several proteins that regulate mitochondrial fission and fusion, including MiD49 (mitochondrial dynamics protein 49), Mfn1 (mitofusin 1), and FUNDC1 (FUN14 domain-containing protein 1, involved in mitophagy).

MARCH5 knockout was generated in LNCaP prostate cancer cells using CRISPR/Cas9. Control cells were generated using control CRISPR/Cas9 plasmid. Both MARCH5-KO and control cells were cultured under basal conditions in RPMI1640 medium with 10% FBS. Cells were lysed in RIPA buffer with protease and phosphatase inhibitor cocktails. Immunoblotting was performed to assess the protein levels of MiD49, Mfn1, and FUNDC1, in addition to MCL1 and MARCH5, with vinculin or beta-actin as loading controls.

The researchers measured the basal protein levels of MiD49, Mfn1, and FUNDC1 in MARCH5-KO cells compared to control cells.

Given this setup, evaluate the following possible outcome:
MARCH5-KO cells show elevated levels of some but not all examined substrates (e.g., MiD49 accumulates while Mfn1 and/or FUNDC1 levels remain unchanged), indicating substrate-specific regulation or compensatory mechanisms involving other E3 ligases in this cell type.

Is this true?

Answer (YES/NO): YES